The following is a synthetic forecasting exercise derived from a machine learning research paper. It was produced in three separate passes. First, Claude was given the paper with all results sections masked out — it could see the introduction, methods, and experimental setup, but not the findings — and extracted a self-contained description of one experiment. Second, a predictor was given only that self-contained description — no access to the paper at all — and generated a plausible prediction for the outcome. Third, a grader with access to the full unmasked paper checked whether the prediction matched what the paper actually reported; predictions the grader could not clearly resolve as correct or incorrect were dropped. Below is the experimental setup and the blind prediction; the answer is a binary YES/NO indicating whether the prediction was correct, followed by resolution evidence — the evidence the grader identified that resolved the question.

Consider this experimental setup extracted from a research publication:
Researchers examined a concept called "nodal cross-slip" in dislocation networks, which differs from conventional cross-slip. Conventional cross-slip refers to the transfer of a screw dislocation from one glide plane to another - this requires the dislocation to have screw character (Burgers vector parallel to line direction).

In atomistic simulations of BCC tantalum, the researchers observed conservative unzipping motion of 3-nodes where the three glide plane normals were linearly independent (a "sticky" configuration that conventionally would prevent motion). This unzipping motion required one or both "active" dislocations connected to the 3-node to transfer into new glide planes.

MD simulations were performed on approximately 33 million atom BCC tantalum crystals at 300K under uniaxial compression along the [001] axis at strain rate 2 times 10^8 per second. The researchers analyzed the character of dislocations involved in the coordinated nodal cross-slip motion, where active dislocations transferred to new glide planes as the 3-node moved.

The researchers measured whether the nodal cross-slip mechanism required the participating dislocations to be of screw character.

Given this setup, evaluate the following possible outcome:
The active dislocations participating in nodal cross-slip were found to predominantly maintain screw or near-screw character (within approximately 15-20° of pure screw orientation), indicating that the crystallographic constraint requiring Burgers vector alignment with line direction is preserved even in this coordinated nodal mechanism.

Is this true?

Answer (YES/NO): NO